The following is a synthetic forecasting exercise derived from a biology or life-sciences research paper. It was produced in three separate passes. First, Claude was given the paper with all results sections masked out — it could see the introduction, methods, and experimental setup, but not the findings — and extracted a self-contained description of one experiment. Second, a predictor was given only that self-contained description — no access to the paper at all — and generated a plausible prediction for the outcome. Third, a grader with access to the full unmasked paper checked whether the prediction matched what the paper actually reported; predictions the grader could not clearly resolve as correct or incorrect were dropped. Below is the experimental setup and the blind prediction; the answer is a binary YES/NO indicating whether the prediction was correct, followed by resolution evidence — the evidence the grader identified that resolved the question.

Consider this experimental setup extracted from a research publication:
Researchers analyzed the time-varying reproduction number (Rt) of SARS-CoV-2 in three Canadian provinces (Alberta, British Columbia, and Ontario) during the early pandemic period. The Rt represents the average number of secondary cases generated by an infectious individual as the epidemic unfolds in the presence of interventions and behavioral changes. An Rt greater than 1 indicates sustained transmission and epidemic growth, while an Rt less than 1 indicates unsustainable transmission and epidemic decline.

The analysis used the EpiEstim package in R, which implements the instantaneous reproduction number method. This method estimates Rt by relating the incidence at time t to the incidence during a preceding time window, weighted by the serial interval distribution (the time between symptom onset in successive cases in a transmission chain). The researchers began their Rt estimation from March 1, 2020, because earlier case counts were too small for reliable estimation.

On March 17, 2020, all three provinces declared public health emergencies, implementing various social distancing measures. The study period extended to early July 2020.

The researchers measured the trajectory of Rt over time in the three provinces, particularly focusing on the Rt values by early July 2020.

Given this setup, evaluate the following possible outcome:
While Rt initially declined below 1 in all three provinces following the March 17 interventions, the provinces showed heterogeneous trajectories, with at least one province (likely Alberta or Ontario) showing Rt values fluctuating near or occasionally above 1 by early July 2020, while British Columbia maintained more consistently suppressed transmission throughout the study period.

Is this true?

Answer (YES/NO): NO